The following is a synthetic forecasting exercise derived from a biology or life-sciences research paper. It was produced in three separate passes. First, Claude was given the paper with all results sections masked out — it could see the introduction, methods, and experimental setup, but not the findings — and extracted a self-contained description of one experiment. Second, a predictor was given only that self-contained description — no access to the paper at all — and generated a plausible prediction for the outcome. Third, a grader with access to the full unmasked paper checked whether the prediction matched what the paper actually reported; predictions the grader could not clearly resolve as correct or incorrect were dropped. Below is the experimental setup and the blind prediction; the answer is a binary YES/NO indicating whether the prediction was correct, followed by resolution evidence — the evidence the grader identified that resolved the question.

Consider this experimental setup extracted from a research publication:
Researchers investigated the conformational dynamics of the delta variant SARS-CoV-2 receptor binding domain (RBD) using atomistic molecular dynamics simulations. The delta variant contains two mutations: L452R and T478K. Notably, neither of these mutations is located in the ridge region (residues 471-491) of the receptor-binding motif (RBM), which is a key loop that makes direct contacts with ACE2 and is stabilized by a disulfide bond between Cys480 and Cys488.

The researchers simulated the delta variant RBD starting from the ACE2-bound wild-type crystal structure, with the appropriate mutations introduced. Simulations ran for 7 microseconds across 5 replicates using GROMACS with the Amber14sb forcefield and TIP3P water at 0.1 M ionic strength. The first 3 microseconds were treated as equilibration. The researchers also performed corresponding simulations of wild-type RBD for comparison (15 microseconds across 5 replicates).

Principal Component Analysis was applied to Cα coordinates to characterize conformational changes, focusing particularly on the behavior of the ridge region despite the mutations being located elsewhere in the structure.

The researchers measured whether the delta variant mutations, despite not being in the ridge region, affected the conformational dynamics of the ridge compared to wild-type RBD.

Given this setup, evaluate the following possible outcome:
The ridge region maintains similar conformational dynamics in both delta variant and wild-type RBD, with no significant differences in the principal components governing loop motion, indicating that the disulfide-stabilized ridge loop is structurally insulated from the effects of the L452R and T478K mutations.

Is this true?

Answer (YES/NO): NO